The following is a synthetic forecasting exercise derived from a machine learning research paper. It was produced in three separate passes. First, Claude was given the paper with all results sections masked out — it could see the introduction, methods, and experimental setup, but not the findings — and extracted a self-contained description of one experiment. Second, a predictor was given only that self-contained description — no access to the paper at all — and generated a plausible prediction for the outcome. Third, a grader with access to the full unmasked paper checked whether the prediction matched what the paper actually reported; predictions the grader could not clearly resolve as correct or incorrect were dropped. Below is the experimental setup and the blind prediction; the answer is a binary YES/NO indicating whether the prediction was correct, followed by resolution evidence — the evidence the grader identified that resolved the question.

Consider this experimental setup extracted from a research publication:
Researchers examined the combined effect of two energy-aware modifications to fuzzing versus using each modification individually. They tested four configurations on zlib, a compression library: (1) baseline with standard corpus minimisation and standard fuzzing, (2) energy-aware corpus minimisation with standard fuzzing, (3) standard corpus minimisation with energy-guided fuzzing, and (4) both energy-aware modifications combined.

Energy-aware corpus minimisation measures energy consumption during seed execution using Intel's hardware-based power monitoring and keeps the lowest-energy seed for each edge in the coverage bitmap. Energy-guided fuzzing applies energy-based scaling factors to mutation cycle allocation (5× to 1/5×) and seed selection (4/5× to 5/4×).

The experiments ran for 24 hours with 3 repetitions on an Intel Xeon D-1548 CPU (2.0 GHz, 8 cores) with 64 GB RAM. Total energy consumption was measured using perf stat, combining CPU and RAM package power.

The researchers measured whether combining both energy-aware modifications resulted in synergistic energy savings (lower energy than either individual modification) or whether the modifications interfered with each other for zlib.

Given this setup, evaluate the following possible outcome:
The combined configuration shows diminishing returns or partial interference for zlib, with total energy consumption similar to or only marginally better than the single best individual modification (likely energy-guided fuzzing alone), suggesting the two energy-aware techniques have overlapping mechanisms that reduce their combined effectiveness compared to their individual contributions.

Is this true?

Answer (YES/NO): NO